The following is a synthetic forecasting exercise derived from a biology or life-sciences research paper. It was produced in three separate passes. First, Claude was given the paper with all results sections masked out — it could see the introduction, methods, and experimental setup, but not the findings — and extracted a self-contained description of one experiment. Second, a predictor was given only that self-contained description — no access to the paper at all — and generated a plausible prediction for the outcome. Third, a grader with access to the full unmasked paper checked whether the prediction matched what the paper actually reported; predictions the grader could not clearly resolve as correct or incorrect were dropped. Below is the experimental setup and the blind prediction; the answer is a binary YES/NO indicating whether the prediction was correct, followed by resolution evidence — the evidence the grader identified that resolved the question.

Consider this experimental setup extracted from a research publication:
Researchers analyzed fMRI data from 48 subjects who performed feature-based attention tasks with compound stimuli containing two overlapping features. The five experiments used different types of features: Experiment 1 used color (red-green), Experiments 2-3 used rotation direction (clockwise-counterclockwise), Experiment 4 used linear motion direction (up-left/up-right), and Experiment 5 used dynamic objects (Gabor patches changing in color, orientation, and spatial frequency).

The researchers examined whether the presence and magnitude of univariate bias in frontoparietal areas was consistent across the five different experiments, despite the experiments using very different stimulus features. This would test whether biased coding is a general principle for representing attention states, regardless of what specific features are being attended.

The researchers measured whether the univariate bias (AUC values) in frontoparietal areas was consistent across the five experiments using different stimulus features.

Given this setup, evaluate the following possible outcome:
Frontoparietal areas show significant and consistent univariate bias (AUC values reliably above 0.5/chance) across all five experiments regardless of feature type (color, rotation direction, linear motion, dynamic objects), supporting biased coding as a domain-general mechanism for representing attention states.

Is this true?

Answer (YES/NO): NO